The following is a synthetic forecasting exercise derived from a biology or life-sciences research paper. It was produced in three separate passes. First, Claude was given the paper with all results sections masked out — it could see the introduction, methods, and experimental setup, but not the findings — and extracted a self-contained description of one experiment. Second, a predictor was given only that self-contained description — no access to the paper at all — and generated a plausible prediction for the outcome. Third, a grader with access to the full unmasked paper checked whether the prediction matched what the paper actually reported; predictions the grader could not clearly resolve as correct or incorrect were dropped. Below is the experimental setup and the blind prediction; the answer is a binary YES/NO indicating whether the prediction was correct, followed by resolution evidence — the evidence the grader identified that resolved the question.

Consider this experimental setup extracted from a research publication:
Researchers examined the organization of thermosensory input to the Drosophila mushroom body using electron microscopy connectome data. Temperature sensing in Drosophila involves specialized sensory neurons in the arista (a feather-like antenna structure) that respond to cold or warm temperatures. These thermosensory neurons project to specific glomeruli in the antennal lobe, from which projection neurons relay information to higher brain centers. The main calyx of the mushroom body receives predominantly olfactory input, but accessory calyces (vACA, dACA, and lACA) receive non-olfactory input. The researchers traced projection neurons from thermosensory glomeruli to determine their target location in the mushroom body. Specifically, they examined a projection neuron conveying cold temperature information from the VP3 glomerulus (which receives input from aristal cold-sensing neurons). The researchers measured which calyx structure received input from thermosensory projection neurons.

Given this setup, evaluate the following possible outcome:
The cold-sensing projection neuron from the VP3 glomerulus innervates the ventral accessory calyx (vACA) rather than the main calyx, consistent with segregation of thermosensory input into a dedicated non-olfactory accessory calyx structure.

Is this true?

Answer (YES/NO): NO